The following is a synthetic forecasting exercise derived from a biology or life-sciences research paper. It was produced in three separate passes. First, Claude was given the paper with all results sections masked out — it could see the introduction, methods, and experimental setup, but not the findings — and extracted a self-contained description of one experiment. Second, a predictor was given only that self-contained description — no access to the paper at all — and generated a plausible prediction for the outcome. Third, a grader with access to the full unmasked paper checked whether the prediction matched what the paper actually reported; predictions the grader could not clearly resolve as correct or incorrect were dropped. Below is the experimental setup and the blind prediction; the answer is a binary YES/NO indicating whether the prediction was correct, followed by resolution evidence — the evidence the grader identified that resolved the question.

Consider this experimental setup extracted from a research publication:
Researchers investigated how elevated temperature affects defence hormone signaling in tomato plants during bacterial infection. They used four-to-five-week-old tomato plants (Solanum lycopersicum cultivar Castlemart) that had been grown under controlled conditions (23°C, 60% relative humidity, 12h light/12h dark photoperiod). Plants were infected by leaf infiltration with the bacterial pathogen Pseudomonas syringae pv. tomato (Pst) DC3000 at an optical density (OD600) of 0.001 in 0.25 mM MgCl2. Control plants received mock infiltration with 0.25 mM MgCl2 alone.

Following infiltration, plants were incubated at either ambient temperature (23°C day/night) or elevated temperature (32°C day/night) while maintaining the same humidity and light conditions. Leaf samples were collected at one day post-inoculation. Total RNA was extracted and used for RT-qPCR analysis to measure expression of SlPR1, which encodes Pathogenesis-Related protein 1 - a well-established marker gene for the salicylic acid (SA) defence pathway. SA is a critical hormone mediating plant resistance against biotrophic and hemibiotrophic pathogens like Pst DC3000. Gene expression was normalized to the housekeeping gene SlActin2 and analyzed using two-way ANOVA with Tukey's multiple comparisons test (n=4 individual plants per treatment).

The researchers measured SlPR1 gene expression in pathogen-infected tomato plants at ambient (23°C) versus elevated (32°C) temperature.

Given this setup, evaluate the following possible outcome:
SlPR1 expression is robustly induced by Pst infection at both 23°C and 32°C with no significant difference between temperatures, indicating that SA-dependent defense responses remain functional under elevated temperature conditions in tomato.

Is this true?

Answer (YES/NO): NO